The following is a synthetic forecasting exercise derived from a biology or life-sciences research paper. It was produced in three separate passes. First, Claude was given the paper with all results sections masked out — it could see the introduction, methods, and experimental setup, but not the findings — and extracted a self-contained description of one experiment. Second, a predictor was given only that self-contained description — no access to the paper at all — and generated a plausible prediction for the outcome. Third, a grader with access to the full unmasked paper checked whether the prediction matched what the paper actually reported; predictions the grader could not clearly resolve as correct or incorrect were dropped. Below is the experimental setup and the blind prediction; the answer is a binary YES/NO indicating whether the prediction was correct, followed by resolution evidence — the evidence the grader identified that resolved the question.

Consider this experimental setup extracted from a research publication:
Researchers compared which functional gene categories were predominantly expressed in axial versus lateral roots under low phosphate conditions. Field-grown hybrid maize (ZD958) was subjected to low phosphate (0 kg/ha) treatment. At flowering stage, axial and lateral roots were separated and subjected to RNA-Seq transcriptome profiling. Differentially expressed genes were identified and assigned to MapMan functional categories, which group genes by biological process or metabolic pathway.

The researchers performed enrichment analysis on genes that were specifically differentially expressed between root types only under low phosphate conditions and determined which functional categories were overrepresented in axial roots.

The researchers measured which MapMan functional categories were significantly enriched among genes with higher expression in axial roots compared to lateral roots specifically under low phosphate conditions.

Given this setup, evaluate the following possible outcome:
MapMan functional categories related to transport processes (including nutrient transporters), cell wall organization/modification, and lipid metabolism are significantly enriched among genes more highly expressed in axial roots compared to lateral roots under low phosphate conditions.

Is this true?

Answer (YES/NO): NO